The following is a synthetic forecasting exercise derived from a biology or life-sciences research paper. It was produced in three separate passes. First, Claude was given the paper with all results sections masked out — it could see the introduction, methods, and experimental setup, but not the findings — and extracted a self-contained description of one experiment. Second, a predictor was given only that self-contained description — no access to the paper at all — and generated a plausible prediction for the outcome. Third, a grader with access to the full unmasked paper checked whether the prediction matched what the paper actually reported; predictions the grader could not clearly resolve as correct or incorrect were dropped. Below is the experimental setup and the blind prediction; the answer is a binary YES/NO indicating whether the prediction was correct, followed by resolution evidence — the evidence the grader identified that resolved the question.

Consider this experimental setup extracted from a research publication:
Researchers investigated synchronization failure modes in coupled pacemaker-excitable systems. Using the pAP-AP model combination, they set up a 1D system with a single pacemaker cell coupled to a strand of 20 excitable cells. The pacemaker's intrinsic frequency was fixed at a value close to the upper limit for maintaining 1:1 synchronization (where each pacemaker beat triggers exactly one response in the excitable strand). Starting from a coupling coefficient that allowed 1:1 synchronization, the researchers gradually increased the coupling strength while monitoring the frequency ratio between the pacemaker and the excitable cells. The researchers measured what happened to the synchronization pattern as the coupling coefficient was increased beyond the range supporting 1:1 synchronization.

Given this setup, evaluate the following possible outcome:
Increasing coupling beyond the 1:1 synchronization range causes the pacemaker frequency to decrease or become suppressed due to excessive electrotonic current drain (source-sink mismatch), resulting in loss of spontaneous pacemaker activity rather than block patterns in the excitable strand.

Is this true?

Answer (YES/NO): NO